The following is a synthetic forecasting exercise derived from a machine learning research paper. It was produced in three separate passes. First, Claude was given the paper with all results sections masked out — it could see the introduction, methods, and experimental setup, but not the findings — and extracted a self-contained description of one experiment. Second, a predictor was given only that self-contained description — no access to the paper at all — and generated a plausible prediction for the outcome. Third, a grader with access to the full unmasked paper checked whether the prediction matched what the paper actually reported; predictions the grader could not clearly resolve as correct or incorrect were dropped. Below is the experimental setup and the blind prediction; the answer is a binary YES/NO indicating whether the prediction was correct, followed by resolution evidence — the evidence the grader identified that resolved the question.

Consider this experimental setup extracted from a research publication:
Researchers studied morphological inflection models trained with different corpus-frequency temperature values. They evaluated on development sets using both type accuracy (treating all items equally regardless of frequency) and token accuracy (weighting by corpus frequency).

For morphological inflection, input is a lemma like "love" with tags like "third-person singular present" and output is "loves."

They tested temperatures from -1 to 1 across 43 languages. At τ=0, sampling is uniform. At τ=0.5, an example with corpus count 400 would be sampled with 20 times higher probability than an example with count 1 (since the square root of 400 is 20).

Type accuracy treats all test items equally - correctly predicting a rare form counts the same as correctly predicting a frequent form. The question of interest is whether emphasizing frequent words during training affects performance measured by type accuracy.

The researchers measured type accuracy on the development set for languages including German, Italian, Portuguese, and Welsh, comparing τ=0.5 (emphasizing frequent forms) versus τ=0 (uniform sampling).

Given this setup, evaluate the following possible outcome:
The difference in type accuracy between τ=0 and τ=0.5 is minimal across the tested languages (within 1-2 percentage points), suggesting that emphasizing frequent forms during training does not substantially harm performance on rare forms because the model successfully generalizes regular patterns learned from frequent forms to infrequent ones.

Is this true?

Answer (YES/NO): NO